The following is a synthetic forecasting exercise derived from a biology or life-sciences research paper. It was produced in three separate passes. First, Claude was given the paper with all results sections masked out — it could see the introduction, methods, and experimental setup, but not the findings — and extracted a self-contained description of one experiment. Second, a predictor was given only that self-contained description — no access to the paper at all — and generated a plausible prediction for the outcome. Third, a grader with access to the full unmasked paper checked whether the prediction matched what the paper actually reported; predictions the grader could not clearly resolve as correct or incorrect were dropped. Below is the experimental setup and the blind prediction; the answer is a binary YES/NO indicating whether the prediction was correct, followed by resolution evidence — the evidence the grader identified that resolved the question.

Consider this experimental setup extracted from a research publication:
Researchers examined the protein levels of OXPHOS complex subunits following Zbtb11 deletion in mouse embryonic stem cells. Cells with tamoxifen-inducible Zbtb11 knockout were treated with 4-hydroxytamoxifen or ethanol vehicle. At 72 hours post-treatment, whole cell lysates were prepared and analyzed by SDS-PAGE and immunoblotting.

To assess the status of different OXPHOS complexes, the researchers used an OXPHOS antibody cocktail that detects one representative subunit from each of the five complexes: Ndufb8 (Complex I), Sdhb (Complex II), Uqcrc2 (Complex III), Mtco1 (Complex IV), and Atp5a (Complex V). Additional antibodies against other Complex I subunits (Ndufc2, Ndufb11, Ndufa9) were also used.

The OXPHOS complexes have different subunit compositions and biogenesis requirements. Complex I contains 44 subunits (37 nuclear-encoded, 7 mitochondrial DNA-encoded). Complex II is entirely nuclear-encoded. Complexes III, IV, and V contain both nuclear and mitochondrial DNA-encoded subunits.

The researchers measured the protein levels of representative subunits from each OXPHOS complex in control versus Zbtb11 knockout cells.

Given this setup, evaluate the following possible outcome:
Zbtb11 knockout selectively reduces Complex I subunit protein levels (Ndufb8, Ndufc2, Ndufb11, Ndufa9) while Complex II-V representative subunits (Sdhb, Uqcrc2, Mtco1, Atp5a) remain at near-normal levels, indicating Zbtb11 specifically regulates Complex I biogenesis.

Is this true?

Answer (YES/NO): NO